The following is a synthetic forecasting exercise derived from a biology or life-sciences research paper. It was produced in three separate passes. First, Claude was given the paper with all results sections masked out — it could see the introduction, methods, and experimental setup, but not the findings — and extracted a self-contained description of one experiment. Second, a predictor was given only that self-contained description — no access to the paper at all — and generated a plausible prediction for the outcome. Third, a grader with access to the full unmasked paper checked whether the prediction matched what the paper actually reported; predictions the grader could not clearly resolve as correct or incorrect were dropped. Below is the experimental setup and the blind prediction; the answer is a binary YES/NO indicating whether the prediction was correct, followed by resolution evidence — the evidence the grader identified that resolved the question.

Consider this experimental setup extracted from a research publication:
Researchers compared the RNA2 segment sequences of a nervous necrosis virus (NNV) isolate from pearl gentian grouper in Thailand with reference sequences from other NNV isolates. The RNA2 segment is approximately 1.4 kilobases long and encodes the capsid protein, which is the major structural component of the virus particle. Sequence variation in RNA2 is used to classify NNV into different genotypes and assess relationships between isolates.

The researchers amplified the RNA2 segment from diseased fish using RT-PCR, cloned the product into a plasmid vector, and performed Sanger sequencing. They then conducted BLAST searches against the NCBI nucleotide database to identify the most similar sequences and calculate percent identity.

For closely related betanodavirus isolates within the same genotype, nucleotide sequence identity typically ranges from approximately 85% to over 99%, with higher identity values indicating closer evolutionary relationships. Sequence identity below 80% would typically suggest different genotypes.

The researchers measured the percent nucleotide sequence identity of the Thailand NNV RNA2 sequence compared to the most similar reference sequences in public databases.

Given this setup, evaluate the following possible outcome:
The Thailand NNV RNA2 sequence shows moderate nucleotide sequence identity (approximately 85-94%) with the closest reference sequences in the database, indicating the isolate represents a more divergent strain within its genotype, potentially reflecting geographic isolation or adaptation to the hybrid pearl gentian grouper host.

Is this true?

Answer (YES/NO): NO